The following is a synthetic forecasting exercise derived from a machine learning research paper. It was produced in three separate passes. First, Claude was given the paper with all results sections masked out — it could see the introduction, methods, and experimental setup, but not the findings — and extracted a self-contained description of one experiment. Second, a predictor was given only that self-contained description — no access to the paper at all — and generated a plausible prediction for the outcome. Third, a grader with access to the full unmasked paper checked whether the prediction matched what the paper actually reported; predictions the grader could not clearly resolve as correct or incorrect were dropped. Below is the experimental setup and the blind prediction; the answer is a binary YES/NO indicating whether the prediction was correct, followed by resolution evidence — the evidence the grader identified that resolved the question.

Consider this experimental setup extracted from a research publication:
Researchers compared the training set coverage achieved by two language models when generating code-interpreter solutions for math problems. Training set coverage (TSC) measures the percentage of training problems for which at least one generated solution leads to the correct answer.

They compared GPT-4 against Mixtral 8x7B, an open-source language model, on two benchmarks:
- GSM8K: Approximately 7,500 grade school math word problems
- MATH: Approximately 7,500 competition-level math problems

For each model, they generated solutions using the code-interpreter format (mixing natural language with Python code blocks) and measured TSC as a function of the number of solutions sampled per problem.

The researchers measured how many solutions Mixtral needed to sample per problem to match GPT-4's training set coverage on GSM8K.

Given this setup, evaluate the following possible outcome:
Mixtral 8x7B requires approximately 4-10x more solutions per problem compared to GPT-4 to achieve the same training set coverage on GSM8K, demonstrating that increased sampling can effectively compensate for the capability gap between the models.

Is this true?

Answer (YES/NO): YES